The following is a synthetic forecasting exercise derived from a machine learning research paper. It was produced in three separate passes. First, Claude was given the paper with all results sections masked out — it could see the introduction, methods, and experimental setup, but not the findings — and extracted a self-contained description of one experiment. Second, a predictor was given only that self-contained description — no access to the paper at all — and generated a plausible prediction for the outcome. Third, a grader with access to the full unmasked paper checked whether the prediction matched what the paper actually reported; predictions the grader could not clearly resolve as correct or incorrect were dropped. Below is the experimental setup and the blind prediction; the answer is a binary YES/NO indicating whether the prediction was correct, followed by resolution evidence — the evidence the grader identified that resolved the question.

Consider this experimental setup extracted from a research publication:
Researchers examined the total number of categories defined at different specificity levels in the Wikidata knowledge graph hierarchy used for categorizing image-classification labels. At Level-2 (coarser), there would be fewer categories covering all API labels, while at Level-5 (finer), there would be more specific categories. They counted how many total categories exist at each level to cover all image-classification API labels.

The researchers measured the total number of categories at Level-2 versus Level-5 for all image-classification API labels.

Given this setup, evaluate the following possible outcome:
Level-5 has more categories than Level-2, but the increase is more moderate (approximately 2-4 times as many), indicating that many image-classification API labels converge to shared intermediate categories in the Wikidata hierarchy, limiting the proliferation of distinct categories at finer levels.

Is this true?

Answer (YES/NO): NO